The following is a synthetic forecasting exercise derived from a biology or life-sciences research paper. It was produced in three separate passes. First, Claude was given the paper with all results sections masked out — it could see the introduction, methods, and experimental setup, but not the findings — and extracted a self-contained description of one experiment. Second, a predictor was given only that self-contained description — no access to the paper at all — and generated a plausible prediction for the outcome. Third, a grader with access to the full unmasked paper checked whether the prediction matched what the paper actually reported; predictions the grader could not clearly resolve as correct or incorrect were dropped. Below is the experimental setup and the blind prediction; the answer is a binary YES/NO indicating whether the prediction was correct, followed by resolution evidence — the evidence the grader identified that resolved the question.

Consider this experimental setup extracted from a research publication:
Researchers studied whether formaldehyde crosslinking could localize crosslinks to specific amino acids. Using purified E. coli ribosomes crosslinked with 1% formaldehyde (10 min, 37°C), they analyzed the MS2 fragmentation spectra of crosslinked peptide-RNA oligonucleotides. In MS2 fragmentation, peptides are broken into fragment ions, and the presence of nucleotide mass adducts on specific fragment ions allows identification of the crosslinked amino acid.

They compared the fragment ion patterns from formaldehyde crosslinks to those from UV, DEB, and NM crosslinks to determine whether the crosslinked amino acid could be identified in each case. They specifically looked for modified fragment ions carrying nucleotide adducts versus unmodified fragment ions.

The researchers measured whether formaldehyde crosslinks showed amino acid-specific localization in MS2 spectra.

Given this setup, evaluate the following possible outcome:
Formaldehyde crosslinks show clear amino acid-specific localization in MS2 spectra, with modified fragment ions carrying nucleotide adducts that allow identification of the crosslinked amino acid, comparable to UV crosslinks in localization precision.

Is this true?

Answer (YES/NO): NO